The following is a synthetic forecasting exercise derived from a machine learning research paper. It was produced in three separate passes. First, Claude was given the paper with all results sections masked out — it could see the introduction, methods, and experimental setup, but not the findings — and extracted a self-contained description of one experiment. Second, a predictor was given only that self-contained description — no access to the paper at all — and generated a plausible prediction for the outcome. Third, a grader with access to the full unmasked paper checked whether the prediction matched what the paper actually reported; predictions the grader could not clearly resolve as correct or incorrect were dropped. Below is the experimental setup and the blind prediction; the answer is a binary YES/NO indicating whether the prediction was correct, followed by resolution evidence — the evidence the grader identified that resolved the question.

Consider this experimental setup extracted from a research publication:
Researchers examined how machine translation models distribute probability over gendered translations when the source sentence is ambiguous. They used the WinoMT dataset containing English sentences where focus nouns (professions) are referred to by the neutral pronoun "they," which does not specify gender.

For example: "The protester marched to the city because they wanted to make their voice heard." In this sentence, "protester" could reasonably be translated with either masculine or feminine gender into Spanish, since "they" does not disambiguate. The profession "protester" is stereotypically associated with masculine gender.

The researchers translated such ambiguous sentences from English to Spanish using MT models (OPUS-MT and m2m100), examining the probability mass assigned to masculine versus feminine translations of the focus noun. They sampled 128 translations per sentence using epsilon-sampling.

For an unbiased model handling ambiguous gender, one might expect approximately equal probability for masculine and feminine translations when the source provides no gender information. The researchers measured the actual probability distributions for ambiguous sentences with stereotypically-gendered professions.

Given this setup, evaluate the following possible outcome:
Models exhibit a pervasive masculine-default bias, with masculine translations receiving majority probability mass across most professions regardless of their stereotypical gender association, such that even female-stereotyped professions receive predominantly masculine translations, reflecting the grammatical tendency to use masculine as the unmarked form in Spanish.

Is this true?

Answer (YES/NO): YES